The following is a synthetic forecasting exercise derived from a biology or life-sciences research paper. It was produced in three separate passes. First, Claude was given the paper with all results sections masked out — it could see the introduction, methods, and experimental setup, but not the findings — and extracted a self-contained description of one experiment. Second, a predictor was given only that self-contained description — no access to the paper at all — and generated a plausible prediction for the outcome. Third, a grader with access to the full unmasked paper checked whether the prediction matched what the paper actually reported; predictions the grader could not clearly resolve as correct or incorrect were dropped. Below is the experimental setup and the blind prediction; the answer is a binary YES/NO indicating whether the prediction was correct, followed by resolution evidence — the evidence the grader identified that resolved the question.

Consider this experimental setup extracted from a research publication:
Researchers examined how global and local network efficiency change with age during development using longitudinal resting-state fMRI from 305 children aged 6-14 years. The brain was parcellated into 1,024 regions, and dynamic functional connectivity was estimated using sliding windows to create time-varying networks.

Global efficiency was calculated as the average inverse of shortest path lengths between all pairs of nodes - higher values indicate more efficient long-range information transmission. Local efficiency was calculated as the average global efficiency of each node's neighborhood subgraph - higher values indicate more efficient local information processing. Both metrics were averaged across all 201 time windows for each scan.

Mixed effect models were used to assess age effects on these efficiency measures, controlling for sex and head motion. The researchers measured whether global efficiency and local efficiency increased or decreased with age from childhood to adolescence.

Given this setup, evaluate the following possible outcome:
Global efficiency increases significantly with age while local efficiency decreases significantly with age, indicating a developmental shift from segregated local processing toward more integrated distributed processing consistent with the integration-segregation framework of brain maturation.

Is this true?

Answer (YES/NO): NO